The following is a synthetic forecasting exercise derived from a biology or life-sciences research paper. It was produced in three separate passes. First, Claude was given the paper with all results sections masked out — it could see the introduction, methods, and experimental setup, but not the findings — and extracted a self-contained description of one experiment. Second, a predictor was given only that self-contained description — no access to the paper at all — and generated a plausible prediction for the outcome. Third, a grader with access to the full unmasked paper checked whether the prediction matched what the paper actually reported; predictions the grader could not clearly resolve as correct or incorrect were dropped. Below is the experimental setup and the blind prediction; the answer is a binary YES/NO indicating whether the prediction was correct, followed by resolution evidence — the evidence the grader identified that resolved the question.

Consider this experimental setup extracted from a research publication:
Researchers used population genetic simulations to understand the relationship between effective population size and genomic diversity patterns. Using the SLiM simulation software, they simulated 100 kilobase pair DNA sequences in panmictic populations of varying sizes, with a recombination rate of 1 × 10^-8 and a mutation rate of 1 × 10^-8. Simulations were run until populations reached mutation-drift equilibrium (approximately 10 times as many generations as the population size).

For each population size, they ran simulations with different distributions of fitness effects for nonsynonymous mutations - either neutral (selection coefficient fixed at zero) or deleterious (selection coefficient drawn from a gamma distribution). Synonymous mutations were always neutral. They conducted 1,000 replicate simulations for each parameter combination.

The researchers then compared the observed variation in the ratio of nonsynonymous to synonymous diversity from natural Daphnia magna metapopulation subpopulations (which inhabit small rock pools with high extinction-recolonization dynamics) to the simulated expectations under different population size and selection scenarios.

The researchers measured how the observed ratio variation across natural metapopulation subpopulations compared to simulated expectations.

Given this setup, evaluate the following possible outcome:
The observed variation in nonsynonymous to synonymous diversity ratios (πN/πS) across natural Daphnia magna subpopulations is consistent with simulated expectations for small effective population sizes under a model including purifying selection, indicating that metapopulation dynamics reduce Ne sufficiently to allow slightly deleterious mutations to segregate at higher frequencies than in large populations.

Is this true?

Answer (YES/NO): YES